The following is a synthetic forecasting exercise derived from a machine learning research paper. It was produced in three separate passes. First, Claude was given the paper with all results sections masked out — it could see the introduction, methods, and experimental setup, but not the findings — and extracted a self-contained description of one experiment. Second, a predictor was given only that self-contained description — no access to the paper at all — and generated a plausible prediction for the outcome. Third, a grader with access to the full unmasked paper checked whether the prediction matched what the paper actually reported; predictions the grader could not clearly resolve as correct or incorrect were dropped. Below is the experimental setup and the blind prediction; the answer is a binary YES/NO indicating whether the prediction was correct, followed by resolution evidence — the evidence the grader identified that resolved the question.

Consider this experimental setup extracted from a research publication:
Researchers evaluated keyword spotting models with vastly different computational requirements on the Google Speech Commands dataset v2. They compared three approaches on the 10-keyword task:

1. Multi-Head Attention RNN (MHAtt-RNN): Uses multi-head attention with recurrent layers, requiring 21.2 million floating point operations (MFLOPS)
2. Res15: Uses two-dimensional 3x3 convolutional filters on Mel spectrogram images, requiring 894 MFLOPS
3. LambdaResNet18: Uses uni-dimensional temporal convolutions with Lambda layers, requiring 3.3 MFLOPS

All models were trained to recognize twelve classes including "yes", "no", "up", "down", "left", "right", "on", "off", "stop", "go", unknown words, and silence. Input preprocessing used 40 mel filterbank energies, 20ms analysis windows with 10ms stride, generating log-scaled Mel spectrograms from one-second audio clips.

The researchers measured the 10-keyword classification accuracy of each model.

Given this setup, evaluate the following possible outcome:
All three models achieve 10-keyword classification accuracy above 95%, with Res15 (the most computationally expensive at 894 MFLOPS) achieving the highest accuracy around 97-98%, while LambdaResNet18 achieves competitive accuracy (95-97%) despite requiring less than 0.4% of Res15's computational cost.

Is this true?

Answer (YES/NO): NO